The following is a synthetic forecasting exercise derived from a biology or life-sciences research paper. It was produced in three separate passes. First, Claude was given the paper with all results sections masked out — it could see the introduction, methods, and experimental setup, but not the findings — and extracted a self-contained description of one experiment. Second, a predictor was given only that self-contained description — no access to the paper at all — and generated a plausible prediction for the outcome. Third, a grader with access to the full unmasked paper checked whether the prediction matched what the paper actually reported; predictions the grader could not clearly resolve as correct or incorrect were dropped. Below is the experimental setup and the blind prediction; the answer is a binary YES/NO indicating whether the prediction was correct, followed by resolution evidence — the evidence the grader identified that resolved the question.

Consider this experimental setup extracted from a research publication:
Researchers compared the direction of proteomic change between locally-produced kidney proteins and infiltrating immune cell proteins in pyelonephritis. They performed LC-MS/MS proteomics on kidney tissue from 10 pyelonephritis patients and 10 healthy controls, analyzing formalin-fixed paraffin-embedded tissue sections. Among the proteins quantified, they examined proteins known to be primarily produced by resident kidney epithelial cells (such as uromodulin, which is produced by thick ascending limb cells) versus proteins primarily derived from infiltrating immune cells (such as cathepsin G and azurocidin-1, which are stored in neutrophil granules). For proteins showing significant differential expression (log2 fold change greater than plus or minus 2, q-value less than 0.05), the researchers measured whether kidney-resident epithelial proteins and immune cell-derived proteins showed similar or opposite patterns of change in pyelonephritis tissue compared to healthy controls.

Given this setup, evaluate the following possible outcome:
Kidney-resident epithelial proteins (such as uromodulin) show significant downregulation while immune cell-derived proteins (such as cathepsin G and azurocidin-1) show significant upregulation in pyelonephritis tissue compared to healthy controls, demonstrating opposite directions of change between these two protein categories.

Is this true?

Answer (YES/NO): NO